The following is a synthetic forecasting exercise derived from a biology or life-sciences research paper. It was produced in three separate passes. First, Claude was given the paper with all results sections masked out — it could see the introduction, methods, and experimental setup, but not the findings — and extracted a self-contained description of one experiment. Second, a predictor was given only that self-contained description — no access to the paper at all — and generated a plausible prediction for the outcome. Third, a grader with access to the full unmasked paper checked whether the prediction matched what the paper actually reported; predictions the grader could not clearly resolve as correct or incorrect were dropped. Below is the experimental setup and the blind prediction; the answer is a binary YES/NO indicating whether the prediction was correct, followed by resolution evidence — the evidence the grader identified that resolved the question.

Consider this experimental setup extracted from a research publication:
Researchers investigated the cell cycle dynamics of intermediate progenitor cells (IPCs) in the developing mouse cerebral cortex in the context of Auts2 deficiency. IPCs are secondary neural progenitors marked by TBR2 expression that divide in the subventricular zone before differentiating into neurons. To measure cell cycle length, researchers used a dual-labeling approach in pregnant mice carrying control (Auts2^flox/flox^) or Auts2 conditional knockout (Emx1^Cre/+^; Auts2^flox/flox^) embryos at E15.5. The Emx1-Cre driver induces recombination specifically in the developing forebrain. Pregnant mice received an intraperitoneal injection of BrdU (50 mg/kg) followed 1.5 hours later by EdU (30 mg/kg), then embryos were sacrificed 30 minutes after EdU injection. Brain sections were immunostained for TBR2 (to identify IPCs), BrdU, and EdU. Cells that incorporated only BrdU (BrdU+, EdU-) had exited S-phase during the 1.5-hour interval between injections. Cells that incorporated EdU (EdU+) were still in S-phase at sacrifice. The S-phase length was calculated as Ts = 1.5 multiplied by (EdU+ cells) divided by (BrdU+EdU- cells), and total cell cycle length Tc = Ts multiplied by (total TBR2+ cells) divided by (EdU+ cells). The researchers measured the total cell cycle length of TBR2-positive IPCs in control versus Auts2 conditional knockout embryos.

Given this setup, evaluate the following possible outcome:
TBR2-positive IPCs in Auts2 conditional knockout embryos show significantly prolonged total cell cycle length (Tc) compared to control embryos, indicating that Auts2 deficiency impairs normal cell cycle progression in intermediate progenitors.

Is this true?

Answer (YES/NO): YES